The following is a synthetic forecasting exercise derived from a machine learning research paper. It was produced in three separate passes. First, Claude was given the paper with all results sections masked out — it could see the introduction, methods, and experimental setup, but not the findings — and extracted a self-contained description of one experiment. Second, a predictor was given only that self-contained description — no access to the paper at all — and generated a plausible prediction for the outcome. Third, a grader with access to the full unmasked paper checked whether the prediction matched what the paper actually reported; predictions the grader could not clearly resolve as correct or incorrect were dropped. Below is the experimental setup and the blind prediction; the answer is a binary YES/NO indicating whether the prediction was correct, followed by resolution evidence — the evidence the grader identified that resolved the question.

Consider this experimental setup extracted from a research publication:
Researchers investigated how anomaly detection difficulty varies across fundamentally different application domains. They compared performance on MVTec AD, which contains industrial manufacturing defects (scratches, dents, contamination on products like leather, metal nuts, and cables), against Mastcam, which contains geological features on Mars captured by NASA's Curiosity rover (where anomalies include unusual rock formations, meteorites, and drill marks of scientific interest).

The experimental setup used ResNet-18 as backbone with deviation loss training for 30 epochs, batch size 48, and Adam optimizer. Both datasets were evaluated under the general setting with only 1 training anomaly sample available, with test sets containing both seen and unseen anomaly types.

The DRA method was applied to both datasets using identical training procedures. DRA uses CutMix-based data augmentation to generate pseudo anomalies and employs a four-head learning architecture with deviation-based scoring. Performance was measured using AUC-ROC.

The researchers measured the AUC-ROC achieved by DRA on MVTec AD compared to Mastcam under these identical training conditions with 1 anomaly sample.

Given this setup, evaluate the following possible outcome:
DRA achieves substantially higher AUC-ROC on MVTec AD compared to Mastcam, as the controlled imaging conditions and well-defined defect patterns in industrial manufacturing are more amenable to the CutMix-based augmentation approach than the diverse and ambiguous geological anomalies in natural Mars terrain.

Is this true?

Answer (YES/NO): YES